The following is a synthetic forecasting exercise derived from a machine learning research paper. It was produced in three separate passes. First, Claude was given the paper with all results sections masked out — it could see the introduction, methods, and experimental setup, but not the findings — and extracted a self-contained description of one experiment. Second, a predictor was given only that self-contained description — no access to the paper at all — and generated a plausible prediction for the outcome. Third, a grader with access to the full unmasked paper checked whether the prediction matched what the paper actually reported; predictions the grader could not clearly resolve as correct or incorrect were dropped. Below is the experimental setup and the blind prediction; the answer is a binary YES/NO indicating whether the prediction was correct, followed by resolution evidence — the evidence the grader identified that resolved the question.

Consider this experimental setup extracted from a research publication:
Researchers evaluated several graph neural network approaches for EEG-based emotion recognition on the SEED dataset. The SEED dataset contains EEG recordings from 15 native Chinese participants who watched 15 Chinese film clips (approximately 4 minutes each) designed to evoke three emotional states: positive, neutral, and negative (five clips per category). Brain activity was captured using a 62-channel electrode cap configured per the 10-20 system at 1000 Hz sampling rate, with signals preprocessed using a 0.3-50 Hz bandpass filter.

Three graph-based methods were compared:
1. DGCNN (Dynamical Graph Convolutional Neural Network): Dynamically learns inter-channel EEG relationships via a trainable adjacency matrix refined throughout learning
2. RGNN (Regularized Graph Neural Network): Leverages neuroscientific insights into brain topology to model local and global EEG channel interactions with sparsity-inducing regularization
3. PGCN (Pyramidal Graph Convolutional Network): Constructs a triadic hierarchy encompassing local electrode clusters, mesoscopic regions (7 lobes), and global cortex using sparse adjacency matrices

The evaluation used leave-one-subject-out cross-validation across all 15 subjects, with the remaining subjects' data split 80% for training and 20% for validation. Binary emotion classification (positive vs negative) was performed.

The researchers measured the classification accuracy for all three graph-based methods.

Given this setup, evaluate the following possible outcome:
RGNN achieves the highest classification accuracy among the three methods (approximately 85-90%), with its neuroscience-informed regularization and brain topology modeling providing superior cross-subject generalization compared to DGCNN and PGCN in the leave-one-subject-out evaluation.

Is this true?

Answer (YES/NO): NO